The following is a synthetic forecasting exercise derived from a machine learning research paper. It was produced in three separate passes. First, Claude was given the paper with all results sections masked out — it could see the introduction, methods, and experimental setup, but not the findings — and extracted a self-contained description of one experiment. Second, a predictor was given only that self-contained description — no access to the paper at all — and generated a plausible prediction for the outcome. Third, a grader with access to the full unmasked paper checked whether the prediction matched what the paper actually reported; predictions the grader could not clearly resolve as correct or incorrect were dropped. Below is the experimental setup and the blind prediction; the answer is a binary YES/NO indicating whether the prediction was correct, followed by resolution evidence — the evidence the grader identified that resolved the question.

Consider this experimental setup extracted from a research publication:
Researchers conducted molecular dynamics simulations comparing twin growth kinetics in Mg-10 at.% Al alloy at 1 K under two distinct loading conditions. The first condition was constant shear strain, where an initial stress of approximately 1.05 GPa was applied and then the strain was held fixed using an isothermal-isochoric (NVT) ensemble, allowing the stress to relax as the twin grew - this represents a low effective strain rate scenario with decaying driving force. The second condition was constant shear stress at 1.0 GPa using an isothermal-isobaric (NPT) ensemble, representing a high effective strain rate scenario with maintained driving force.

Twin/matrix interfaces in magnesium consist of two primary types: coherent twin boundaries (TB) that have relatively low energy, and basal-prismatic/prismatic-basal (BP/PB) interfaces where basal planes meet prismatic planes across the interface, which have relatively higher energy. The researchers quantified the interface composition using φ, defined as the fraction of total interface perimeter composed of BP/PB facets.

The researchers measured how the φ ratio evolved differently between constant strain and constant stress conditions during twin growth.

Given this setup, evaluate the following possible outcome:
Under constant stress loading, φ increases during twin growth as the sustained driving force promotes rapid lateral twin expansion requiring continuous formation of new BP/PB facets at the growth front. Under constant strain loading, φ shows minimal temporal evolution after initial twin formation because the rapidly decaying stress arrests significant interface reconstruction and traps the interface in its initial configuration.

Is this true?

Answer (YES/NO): NO